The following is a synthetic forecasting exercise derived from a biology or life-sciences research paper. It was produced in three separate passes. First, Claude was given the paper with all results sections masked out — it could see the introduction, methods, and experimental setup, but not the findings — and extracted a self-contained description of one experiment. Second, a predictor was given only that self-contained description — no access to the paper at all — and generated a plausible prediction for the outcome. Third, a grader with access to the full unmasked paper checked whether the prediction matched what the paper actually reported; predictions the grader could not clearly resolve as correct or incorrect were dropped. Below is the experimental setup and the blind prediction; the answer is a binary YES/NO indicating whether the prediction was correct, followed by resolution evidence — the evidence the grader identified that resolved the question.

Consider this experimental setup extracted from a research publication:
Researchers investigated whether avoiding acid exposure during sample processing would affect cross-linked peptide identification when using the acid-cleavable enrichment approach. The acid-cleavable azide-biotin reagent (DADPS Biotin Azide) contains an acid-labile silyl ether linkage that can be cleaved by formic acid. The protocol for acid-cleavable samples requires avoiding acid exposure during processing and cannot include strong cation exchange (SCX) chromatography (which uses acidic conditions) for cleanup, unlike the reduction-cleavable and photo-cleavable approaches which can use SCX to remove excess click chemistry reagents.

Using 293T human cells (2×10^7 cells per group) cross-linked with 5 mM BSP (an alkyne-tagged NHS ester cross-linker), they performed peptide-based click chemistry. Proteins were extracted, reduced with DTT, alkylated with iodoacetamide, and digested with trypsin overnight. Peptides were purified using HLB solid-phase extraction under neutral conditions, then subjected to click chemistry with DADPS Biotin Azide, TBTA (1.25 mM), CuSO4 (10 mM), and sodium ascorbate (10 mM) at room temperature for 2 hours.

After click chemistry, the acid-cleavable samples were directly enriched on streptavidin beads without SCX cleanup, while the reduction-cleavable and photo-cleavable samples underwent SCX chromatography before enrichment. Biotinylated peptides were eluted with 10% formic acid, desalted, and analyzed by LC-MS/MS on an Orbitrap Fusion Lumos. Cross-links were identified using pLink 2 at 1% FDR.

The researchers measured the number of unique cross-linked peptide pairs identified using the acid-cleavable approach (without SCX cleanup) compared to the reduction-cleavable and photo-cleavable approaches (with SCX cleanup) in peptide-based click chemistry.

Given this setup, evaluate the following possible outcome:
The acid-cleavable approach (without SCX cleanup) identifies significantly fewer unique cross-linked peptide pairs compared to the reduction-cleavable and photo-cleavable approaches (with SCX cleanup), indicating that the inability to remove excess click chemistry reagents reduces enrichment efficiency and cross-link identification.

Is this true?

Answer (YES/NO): NO